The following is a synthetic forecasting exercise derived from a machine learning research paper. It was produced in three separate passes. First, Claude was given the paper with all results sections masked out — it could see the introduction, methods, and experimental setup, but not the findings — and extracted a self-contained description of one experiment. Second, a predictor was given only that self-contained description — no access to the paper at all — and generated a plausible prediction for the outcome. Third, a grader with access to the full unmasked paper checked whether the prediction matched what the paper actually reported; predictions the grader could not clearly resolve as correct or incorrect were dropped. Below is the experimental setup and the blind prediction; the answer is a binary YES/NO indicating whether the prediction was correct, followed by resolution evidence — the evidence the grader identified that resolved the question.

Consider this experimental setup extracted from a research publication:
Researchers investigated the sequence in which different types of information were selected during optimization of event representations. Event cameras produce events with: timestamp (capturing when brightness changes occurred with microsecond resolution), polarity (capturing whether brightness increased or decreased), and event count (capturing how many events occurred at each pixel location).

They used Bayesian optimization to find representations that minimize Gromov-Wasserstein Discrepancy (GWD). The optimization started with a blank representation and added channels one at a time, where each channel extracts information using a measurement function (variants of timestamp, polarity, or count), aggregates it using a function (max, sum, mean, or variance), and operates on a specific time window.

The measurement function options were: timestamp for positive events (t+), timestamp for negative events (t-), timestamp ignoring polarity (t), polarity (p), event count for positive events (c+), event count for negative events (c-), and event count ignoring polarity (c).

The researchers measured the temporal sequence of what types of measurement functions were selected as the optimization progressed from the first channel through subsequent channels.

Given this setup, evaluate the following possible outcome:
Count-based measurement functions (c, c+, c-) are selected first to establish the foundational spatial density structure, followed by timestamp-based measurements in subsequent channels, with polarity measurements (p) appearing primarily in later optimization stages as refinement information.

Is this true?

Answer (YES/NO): NO